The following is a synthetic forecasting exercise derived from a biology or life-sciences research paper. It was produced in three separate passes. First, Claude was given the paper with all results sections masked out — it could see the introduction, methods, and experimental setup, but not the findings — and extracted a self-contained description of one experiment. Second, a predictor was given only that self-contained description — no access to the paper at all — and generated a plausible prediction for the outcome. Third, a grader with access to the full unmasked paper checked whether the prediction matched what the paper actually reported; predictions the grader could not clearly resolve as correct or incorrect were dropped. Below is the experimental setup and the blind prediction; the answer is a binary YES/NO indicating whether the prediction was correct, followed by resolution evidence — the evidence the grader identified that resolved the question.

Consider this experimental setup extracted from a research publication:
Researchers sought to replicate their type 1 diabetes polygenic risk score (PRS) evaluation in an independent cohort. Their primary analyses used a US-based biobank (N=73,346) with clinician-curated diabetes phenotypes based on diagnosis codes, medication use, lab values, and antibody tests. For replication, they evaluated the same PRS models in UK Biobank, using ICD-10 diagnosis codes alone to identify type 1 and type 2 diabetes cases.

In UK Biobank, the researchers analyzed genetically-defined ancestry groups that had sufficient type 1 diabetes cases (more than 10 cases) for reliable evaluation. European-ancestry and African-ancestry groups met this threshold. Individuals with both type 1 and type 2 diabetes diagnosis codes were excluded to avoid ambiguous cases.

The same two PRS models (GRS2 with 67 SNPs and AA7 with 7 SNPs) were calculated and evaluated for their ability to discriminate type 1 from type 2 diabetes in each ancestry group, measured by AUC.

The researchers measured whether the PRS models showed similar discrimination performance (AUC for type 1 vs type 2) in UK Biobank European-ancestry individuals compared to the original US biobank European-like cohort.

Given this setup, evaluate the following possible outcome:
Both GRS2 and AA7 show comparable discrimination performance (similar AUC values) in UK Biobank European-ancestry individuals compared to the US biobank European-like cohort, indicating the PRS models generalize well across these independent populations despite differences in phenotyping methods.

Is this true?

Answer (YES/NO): NO